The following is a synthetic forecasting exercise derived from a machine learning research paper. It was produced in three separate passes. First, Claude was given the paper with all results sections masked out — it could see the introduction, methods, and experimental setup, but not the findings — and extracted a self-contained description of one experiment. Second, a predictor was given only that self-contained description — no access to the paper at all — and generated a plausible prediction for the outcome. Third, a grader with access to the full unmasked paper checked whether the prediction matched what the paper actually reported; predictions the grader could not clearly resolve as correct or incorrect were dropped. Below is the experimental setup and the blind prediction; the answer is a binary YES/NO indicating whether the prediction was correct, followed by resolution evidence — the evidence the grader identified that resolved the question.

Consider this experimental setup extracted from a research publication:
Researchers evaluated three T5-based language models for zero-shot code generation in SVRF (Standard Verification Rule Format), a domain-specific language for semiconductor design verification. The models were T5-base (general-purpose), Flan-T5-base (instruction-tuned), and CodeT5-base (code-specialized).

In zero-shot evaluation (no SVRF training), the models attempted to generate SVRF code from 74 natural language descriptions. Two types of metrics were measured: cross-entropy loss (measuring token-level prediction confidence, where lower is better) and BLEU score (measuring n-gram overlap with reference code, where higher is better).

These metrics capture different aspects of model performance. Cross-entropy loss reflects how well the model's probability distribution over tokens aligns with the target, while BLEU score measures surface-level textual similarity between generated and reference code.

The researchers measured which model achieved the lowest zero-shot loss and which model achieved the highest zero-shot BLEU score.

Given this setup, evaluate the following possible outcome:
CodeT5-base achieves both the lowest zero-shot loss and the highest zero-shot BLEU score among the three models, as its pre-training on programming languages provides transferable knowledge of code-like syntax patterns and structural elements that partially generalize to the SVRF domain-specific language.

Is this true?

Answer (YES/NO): NO